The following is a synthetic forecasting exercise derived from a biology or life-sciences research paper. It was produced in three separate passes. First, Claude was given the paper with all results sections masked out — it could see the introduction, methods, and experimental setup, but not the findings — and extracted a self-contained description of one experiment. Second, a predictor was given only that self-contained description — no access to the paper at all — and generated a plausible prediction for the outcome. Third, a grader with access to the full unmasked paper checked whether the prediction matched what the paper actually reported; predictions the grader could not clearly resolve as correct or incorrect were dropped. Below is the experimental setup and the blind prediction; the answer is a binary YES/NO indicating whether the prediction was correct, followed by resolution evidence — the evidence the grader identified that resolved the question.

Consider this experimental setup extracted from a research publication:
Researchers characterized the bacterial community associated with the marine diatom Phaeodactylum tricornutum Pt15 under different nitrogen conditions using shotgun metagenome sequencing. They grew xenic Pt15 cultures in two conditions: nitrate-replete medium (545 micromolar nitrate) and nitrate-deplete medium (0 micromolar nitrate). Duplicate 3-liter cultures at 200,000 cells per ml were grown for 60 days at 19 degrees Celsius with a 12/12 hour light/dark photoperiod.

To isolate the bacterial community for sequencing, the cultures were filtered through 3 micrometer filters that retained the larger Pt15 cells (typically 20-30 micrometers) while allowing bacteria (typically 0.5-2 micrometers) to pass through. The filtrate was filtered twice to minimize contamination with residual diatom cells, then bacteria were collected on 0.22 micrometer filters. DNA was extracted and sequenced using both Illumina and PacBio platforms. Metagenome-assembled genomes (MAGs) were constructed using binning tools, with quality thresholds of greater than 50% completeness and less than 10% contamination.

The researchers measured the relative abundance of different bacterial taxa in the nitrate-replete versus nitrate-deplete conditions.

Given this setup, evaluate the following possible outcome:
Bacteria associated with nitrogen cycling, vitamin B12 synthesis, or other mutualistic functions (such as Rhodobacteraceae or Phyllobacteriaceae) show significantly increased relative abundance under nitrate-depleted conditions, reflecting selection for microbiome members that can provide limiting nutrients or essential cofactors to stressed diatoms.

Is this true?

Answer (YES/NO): NO